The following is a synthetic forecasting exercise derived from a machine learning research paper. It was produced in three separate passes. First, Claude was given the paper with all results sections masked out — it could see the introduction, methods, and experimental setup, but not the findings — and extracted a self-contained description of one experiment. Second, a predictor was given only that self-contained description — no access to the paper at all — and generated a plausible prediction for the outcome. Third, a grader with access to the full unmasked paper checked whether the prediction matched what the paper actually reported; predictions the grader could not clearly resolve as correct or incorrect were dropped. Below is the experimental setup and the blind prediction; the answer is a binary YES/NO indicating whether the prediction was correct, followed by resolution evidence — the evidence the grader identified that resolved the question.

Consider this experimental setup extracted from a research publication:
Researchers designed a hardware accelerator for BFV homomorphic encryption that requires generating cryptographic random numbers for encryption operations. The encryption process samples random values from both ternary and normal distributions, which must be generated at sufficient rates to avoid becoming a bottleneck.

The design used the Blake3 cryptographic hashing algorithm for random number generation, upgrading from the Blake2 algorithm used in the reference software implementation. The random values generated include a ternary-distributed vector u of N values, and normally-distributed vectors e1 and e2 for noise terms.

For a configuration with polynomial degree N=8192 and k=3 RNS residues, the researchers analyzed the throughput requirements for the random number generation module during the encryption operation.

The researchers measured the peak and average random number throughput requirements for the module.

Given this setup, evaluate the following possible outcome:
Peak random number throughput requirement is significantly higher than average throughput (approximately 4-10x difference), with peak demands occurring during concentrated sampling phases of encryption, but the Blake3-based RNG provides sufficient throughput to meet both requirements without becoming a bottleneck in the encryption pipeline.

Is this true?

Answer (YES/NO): NO